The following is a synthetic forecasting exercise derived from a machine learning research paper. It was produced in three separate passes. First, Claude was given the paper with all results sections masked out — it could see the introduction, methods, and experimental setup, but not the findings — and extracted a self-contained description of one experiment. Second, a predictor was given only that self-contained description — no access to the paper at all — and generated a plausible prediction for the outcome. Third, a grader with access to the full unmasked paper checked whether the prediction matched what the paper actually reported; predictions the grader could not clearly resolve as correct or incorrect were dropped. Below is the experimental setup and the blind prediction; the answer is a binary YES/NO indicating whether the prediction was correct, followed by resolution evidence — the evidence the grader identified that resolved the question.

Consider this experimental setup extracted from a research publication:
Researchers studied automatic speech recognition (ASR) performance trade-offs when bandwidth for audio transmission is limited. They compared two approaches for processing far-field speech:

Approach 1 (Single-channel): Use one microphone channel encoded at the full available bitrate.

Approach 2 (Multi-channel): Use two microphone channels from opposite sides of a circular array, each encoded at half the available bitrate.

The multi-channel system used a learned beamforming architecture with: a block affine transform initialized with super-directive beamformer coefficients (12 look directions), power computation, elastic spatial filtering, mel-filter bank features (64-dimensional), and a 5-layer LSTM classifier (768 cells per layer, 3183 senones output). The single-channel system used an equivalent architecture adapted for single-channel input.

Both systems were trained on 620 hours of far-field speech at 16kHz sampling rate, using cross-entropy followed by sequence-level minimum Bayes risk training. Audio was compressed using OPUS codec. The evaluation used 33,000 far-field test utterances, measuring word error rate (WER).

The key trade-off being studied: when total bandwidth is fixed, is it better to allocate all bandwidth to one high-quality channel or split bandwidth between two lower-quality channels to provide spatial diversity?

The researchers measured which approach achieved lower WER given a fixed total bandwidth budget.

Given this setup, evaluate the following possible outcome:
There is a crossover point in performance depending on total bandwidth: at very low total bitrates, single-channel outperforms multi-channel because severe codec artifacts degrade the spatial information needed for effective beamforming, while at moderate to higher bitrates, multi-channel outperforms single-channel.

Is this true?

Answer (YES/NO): NO